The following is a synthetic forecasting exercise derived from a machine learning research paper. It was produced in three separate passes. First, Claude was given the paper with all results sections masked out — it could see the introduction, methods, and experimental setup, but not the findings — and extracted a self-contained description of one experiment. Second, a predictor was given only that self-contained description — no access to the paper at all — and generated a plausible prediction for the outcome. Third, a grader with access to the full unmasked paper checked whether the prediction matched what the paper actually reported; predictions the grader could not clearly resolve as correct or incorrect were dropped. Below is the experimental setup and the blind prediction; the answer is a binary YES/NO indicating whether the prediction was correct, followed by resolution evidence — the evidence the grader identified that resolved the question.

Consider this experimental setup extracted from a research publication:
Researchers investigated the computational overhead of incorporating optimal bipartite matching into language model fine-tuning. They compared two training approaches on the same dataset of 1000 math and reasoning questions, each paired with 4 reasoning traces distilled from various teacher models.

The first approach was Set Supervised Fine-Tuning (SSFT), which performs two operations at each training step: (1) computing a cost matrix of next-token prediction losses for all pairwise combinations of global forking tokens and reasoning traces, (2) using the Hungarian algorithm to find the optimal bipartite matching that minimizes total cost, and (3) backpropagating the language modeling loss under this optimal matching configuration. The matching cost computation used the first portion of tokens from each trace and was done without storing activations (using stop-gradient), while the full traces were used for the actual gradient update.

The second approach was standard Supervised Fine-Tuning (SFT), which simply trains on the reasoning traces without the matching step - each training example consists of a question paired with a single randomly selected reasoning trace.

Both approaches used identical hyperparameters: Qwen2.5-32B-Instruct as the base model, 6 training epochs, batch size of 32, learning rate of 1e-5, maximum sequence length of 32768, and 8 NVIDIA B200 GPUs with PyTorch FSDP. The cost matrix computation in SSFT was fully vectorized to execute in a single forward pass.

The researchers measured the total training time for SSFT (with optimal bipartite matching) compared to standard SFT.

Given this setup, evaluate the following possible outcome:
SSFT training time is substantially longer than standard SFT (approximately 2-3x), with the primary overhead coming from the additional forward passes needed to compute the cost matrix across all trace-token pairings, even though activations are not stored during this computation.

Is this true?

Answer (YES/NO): NO